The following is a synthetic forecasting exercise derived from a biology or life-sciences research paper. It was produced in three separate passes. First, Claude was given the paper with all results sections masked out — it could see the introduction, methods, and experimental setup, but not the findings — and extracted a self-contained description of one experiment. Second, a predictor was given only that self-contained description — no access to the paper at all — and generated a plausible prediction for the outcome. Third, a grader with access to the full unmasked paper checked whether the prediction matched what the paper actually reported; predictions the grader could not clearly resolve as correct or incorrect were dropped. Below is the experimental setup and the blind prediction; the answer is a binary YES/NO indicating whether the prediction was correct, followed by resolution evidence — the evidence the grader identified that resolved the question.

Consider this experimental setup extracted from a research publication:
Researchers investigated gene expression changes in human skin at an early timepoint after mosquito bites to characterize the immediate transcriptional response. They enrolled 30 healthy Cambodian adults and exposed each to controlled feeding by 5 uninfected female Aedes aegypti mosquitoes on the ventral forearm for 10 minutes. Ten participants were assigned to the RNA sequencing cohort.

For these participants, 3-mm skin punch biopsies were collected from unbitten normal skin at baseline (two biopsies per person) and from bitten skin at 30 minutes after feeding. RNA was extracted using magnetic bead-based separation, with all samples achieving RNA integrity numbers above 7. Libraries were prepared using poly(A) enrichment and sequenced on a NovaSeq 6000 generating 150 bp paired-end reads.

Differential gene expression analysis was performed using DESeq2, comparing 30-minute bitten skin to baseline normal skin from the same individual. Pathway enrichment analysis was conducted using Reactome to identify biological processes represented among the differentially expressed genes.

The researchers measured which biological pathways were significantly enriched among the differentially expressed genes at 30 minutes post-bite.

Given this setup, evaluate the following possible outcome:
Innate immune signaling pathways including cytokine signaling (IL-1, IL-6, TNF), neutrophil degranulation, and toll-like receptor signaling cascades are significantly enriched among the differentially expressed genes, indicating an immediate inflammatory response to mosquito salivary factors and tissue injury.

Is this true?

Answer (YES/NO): NO